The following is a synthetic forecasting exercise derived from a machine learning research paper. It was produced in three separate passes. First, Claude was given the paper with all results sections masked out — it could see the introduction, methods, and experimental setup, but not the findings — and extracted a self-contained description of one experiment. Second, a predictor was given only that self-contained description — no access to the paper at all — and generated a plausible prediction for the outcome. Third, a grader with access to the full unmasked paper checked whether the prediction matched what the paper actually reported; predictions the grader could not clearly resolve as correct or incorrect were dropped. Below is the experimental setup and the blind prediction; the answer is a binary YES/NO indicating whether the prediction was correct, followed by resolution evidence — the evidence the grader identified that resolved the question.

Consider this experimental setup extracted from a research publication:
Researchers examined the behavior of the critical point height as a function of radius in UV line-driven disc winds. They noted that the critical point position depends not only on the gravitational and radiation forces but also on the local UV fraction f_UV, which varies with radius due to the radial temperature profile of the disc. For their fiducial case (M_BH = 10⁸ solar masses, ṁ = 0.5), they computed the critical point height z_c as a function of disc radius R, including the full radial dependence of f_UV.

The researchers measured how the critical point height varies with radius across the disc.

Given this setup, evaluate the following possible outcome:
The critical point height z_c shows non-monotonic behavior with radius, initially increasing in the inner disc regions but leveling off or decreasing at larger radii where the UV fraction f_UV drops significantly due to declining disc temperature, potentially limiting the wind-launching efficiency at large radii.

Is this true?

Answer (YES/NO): NO